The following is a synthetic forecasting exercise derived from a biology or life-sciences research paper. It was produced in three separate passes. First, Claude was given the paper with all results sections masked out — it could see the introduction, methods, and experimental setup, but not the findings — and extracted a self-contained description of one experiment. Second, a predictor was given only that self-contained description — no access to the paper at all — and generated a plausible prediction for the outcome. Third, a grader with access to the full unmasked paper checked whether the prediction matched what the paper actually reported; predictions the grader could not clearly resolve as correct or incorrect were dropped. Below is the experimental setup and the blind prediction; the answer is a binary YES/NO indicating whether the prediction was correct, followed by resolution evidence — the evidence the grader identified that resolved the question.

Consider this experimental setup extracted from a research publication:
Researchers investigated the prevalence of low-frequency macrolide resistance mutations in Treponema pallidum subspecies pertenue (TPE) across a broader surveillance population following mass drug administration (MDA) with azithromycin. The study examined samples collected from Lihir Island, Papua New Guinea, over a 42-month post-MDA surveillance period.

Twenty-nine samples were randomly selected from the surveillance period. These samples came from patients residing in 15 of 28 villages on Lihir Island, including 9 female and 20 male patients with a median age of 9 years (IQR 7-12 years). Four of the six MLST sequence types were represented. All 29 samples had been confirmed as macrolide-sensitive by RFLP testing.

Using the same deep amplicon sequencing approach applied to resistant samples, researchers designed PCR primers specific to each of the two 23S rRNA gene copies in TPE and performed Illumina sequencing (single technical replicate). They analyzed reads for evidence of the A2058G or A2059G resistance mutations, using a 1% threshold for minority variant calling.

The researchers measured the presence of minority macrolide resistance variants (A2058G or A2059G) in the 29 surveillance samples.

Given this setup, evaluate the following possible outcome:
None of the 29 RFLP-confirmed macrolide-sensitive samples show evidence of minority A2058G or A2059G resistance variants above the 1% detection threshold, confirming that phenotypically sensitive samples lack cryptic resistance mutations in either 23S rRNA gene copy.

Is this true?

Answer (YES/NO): YES